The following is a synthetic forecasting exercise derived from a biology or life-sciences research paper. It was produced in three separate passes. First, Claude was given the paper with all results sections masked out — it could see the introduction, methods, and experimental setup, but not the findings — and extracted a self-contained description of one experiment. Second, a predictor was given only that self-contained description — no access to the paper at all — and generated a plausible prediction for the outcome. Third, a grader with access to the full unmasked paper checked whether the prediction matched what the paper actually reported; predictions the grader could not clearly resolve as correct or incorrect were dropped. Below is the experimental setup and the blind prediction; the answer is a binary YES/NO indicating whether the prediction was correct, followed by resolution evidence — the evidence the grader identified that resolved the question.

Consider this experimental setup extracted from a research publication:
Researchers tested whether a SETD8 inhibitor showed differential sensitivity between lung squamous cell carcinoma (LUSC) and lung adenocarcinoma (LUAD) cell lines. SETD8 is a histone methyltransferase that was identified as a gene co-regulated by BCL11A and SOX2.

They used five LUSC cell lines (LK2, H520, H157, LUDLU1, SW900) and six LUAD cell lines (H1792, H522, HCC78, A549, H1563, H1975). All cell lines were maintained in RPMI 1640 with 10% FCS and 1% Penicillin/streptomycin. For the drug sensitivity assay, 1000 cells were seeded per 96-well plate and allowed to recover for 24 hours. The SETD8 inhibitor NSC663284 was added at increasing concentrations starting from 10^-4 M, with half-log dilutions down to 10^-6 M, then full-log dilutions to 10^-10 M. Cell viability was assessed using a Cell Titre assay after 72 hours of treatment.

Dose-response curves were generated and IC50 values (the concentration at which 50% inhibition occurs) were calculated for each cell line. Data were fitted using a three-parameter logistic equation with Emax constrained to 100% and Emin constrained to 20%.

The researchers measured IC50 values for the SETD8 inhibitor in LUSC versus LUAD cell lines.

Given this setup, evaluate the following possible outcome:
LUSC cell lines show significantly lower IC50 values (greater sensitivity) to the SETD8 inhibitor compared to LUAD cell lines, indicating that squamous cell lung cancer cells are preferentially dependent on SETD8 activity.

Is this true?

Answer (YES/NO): YES